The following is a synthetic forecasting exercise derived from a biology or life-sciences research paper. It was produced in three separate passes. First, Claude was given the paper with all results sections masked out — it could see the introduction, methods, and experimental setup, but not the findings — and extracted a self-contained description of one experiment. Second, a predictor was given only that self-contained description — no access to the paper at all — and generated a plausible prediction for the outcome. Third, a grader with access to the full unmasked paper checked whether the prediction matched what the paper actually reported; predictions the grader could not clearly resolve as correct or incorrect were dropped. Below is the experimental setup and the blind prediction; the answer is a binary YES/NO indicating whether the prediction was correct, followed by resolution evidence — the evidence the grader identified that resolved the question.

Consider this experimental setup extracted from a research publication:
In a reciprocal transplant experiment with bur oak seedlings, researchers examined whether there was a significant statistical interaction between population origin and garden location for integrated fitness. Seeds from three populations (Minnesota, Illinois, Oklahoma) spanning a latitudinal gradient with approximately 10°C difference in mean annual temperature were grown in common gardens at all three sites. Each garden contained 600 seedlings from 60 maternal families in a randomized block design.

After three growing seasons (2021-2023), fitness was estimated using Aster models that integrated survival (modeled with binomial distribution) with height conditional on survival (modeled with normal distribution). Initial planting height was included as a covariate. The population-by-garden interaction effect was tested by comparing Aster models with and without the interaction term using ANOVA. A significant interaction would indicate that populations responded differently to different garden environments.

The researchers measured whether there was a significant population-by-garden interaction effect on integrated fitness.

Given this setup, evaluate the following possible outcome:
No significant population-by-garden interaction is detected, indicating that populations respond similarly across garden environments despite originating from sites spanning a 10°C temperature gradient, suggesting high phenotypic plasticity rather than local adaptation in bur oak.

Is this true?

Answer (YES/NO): NO